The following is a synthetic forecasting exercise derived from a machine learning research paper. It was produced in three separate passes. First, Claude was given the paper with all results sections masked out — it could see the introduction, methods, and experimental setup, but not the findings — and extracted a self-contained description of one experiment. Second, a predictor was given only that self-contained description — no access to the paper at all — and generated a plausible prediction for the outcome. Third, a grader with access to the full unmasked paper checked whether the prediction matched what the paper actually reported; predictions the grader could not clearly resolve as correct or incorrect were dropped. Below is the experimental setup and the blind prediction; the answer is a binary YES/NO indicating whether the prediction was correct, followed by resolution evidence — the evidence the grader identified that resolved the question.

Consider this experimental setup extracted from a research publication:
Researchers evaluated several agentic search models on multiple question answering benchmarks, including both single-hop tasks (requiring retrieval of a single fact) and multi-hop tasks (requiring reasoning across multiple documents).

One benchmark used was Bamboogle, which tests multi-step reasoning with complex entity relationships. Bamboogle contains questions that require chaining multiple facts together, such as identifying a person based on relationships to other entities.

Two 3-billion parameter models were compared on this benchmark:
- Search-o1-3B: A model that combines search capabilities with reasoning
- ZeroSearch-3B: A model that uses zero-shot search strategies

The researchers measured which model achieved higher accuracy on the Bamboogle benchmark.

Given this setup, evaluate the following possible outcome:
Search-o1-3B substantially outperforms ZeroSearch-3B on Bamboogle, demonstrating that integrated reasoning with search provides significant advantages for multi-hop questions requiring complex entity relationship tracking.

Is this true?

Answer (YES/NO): YES